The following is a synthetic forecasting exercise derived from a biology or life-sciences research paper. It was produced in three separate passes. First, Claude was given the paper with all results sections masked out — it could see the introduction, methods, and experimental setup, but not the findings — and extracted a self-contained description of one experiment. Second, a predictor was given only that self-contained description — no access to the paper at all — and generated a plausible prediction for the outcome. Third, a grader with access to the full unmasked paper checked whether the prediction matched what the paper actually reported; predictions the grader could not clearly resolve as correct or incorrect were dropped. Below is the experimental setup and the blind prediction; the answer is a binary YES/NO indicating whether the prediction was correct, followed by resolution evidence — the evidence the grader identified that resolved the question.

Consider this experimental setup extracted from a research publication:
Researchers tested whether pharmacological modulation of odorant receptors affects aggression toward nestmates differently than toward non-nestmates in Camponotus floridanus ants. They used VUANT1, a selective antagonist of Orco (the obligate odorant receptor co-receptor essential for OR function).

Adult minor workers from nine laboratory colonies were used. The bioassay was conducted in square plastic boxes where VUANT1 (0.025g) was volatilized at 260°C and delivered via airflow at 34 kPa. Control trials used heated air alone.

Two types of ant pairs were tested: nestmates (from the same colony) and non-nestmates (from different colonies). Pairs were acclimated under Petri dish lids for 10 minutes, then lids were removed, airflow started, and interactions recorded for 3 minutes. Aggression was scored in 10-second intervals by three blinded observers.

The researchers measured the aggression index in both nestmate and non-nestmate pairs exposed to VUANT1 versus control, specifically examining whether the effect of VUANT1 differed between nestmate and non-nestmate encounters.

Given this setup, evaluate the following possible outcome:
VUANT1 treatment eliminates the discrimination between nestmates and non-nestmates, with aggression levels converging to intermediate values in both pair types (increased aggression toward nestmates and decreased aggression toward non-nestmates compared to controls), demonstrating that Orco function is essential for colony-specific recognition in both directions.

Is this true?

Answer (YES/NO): NO